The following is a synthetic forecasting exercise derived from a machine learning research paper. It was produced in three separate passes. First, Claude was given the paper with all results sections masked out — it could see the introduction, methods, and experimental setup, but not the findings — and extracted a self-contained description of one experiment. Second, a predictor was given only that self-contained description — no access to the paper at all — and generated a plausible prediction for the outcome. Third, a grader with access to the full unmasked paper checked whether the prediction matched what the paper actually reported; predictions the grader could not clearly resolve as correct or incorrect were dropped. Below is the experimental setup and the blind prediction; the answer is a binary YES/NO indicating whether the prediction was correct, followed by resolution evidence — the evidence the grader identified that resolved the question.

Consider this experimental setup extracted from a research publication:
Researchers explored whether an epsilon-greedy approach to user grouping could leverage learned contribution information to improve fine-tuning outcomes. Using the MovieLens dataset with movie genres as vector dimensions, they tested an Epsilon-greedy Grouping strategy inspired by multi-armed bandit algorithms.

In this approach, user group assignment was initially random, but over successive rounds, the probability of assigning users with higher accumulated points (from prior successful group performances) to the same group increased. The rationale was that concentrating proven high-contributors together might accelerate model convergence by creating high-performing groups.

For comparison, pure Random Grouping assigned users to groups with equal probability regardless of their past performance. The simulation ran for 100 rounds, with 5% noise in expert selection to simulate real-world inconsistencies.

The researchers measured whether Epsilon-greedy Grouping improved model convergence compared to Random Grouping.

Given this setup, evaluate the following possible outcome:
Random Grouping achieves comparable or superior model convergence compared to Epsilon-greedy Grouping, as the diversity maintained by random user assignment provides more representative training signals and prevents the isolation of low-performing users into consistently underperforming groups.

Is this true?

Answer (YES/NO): NO